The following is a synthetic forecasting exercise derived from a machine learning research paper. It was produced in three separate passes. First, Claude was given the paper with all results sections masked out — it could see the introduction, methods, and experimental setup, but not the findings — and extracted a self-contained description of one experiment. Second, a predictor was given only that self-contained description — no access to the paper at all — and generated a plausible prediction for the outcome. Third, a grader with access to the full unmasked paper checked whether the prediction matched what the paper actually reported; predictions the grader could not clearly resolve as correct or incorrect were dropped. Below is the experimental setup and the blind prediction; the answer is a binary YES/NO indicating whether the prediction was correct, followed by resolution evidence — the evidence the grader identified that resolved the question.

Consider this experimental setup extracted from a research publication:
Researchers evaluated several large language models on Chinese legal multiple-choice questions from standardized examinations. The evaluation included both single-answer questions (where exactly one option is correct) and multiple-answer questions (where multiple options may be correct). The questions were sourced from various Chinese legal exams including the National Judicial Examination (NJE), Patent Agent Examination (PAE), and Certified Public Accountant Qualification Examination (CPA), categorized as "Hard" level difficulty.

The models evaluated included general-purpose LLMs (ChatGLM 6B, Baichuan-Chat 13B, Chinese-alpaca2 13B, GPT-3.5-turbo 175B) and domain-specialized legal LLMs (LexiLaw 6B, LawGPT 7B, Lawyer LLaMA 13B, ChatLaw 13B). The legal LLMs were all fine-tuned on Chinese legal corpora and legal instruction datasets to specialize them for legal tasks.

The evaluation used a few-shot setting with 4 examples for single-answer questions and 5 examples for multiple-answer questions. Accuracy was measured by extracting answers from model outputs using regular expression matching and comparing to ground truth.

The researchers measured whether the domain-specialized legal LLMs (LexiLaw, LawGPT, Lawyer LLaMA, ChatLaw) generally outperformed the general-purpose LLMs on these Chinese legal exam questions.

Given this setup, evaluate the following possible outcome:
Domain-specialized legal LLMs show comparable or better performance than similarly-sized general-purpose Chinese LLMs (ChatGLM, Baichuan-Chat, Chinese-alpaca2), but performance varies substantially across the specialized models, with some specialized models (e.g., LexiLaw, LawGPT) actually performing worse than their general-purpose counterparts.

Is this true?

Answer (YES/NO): NO